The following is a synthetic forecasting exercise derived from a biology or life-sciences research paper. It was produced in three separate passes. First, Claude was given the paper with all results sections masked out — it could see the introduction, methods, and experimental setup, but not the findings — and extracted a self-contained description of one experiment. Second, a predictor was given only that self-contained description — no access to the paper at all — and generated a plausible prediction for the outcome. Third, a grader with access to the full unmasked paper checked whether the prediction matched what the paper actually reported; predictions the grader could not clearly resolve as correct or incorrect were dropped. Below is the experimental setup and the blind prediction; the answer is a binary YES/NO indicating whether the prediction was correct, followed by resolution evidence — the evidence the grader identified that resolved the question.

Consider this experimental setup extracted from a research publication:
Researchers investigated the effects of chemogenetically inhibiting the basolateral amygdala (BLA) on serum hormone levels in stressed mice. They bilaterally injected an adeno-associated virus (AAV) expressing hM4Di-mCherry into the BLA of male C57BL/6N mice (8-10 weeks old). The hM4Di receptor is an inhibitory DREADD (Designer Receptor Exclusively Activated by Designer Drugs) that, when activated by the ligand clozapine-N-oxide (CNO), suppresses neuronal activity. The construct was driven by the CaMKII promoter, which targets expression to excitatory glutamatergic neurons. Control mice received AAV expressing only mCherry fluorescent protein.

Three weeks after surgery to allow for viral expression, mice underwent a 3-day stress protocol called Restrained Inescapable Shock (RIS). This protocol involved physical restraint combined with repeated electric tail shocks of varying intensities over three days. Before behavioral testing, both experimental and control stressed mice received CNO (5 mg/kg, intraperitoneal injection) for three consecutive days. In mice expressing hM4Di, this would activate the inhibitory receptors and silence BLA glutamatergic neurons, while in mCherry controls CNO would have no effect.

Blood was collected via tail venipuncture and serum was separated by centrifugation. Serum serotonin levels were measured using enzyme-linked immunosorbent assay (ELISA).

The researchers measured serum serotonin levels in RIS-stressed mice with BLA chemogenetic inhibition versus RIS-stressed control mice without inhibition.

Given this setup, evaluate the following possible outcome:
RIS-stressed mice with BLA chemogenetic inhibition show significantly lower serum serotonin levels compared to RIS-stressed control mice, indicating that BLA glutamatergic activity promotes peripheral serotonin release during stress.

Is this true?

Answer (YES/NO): NO